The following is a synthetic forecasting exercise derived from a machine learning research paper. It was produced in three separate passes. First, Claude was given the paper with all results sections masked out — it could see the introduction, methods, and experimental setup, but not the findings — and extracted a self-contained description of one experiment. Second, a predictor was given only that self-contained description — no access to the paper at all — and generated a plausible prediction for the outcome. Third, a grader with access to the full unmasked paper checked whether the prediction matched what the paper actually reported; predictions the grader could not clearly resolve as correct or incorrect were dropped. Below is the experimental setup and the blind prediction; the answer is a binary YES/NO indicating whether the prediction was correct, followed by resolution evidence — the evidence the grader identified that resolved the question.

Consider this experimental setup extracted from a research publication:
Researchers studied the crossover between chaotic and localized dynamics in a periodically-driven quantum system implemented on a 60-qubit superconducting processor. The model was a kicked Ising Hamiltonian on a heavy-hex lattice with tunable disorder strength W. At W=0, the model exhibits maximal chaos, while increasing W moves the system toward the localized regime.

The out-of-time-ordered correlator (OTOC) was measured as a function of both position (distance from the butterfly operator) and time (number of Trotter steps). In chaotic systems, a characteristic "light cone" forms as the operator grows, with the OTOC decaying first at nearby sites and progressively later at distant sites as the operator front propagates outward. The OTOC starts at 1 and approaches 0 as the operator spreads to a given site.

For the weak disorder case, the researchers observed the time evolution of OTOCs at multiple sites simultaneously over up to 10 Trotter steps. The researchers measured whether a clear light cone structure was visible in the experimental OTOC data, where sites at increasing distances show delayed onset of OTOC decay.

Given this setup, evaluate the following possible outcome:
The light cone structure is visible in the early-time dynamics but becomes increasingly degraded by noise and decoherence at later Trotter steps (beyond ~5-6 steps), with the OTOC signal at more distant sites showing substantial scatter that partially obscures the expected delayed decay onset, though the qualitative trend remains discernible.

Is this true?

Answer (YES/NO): NO